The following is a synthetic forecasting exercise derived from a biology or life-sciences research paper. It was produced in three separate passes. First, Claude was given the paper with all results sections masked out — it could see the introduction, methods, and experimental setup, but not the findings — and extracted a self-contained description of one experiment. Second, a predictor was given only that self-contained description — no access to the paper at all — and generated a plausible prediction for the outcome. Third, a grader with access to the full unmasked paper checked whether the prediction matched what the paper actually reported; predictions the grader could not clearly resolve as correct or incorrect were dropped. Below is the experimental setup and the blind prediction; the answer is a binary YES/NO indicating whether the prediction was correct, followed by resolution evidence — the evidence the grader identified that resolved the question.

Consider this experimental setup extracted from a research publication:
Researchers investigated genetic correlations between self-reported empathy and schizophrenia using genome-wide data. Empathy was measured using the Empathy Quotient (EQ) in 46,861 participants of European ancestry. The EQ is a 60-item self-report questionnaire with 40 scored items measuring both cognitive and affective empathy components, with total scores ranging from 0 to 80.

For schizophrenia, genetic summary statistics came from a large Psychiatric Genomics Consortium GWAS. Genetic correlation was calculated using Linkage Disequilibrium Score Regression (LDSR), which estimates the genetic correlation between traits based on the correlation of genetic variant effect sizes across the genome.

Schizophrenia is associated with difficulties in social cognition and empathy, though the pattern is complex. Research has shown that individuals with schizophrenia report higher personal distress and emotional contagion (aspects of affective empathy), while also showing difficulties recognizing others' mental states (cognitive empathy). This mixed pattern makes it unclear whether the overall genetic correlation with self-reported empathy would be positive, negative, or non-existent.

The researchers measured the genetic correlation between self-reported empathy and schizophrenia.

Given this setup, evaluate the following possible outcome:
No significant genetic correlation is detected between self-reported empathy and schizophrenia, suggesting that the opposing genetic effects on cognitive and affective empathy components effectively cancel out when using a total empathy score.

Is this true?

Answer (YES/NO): NO